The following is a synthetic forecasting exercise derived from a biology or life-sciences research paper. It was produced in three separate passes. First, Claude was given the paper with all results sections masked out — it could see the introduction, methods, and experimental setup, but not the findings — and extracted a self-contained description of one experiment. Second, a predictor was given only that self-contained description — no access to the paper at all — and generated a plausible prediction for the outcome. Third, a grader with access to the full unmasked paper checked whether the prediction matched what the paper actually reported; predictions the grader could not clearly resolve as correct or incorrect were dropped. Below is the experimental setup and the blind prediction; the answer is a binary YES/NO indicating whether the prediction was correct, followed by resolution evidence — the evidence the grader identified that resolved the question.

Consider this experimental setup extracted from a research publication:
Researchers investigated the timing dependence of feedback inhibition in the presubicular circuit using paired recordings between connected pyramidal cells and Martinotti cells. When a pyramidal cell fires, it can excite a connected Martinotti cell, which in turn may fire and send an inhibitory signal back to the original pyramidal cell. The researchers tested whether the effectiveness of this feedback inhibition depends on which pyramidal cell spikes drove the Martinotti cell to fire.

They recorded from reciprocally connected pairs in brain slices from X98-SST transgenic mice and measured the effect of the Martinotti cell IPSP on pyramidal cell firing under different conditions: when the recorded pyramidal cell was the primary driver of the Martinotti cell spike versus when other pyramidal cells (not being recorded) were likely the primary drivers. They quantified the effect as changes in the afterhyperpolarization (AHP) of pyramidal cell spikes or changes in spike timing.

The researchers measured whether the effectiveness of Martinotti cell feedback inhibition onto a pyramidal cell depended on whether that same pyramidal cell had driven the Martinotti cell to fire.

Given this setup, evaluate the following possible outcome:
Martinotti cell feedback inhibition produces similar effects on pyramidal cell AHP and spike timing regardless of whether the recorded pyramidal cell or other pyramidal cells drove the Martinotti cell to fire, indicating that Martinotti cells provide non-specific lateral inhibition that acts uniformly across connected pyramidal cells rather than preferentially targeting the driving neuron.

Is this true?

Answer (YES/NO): NO